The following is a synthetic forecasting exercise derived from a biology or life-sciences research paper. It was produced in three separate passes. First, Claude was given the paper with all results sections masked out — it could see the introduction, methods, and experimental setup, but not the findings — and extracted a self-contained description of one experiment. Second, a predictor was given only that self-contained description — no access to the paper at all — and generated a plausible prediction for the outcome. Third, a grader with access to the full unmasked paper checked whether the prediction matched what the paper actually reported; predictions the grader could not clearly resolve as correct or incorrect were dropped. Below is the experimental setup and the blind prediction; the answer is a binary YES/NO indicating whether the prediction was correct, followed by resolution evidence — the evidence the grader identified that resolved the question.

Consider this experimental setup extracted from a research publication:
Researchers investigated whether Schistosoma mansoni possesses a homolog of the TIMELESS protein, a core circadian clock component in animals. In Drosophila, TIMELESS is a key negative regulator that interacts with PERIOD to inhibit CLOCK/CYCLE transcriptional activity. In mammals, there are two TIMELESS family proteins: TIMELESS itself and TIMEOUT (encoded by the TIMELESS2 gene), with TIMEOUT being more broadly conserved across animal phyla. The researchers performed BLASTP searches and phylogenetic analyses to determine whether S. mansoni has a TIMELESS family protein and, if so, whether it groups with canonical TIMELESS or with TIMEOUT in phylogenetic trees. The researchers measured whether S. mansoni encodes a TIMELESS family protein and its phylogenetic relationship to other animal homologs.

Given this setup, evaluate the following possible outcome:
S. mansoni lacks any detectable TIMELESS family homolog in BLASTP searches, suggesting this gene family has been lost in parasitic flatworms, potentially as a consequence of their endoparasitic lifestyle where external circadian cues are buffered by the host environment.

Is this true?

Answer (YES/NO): NO